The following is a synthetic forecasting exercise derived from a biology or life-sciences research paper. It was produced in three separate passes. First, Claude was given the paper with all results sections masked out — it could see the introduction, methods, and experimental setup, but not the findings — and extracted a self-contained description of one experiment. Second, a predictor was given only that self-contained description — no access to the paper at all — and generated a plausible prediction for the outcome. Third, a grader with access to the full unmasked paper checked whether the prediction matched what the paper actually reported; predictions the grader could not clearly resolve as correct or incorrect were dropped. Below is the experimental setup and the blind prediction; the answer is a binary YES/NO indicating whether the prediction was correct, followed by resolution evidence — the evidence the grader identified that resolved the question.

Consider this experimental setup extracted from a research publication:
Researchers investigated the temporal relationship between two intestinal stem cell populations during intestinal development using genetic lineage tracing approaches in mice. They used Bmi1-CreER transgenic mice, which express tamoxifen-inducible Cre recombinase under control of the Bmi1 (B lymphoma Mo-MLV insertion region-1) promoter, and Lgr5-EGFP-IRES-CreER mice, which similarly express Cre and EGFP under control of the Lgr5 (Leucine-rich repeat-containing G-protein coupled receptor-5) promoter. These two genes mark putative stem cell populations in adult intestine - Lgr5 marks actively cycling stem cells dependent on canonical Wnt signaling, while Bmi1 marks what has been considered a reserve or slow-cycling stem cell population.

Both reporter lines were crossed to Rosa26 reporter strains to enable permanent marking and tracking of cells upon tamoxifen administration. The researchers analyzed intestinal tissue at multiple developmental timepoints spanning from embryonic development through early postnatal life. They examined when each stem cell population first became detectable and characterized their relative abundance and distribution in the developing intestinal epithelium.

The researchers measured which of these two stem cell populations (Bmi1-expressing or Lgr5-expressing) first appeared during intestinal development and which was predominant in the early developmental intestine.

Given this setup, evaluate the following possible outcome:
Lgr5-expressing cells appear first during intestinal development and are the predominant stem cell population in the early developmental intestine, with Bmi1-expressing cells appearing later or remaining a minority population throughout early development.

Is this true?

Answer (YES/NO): NO